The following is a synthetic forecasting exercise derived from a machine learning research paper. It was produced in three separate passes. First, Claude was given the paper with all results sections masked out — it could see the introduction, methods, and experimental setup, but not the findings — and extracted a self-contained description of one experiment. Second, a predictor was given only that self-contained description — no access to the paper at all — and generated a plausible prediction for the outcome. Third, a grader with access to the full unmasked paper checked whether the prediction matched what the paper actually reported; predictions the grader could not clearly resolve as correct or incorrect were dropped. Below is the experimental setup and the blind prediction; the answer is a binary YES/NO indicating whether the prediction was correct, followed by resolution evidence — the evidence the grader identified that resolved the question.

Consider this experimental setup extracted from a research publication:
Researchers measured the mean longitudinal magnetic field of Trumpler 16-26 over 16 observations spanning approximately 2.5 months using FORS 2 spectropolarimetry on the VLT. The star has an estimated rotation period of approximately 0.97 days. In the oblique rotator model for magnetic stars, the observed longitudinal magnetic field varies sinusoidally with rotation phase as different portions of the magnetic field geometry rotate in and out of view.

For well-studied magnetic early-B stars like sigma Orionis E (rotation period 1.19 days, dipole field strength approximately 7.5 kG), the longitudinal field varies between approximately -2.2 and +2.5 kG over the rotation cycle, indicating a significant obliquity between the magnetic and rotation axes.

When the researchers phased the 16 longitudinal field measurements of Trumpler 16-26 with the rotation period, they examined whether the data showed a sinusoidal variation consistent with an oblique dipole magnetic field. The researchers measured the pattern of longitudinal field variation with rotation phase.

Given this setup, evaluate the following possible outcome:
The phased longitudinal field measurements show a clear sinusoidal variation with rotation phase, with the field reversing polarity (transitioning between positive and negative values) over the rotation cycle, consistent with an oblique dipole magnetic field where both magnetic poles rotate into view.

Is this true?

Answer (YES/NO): YES